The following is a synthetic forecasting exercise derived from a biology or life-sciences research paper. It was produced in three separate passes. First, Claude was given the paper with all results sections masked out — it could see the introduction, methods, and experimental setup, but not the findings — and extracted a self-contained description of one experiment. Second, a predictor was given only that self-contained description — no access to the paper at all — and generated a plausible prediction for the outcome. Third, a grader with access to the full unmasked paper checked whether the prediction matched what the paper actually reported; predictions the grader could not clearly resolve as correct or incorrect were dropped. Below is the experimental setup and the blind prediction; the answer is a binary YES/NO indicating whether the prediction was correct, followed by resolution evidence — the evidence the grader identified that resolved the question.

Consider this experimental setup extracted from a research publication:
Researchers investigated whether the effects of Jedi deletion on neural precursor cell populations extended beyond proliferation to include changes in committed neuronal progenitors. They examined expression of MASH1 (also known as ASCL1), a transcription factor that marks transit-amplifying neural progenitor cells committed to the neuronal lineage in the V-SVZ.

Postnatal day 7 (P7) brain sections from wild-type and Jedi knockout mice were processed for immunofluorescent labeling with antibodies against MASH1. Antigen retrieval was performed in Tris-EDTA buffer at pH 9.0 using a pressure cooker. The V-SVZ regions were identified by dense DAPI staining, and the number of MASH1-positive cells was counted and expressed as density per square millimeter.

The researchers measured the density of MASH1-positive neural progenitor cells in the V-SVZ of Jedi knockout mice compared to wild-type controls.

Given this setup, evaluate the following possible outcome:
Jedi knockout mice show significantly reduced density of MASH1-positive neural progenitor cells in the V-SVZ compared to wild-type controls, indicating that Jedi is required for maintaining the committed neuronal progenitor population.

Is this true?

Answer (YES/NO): YES